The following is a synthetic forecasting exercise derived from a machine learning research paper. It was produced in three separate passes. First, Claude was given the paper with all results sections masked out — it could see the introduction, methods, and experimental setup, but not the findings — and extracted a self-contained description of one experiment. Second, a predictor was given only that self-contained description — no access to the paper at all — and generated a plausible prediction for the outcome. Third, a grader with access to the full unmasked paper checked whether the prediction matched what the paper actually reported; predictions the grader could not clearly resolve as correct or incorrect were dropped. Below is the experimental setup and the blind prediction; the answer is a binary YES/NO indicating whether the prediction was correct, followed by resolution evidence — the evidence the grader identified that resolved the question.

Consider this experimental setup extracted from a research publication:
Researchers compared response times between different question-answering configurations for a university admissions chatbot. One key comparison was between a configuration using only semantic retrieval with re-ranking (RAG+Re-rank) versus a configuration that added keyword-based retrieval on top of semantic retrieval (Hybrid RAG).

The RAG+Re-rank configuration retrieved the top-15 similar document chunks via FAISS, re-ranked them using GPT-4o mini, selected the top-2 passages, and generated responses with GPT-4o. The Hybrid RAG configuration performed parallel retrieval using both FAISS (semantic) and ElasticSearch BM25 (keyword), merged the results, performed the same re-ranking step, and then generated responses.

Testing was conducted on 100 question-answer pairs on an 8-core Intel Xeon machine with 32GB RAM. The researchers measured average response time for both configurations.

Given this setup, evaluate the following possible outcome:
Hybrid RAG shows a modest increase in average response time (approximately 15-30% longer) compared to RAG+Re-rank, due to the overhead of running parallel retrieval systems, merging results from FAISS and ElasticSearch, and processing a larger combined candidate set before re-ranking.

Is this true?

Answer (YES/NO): NO